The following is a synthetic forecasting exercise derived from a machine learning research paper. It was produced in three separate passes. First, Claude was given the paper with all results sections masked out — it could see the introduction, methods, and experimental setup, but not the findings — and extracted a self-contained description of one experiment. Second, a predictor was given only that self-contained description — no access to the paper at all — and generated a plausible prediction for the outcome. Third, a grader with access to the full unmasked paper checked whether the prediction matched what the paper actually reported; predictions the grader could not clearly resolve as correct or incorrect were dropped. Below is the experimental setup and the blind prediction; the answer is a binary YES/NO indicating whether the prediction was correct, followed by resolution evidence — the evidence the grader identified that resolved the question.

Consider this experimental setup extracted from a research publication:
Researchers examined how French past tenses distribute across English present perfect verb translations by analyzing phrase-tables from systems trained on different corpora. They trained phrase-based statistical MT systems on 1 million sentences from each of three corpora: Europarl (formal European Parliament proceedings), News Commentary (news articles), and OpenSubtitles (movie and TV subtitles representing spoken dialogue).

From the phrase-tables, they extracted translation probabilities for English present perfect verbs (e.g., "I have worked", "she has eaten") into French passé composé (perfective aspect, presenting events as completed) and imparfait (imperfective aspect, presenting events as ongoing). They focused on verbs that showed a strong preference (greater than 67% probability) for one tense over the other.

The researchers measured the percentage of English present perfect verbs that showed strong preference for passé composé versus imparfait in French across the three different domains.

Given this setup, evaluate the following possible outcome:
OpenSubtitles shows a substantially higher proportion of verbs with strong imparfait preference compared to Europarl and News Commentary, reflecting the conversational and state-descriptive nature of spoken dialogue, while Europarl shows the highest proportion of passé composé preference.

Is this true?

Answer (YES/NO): NO